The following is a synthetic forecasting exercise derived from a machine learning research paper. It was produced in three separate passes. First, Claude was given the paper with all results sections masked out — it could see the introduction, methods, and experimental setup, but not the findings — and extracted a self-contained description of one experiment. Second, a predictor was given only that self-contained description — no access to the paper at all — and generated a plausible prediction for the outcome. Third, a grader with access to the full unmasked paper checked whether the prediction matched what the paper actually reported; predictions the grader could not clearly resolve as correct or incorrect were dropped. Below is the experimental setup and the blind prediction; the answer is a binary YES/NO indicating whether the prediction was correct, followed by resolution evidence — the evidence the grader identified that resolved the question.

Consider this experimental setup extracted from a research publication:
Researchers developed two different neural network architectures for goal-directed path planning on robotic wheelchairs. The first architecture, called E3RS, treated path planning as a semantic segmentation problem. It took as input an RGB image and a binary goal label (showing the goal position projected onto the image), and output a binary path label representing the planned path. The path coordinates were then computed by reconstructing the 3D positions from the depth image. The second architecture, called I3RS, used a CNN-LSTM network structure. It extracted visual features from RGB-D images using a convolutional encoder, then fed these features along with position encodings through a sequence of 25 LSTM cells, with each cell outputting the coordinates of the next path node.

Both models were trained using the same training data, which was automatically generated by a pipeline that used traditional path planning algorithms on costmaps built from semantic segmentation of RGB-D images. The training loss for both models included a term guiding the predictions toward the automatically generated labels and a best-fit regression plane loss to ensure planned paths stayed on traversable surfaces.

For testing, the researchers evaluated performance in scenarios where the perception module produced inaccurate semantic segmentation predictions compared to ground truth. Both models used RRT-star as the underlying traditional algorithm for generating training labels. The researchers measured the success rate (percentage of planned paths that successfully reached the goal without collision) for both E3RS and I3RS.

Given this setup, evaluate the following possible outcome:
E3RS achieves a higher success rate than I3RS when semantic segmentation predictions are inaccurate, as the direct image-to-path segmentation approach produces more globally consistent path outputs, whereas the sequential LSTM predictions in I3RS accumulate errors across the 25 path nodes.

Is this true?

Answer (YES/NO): YES